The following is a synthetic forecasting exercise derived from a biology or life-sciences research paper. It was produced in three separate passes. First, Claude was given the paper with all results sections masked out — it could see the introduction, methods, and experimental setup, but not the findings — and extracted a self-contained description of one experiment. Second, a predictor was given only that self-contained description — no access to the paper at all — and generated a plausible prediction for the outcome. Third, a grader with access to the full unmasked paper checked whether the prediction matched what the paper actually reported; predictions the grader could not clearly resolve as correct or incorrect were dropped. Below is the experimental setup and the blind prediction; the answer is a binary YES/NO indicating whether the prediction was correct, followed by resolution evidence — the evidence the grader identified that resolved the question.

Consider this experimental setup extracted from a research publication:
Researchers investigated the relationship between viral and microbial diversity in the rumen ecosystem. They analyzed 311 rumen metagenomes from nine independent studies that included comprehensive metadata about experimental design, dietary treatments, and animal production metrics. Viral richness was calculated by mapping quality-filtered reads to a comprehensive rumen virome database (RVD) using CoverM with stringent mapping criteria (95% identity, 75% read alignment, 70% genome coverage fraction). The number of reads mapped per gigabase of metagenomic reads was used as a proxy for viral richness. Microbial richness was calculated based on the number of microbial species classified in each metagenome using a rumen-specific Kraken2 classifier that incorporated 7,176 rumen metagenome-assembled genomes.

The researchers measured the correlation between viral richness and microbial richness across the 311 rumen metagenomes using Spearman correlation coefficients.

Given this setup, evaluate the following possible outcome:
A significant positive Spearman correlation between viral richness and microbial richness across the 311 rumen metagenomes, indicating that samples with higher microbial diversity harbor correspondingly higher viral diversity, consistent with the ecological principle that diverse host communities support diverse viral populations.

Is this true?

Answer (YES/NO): NO